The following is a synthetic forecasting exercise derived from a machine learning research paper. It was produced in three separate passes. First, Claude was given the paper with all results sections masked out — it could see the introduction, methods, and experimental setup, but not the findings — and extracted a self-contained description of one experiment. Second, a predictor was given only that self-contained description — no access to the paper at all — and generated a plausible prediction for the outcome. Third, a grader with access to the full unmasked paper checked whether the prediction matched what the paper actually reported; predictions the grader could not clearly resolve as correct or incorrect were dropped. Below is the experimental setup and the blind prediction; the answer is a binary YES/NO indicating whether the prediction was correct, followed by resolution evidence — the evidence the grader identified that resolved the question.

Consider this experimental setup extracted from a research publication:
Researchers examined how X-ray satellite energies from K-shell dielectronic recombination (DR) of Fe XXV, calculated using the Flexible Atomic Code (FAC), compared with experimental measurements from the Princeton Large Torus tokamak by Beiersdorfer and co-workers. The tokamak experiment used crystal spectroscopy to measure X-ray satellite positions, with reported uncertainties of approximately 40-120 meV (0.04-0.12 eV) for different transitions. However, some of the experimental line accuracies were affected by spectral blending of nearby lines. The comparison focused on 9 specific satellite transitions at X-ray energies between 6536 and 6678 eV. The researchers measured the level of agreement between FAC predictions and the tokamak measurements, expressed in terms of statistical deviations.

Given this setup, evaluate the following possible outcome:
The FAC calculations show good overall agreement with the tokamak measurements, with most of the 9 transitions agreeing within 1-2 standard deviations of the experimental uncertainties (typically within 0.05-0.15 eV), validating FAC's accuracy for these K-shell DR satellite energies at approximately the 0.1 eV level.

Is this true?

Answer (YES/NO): NO